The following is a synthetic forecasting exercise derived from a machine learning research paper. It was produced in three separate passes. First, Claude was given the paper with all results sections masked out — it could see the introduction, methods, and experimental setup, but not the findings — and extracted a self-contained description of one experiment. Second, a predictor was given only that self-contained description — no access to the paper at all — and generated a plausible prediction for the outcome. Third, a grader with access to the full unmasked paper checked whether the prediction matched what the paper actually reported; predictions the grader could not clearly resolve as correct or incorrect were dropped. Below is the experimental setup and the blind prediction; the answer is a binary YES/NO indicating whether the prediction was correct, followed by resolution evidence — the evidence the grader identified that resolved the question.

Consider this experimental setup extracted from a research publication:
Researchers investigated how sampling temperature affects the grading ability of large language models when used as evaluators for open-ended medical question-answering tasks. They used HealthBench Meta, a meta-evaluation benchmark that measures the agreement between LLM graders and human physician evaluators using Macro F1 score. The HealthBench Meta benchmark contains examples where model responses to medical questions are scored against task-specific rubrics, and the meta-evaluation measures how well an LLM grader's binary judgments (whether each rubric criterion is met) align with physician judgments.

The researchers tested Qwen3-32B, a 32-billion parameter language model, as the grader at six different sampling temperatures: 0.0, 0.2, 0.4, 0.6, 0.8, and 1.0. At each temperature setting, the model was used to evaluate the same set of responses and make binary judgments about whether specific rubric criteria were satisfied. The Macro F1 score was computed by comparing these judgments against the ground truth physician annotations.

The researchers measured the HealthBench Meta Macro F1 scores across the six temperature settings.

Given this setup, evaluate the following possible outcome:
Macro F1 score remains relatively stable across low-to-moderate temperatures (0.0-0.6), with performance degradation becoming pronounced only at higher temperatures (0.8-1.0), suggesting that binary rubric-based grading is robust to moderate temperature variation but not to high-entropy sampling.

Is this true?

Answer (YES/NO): NO